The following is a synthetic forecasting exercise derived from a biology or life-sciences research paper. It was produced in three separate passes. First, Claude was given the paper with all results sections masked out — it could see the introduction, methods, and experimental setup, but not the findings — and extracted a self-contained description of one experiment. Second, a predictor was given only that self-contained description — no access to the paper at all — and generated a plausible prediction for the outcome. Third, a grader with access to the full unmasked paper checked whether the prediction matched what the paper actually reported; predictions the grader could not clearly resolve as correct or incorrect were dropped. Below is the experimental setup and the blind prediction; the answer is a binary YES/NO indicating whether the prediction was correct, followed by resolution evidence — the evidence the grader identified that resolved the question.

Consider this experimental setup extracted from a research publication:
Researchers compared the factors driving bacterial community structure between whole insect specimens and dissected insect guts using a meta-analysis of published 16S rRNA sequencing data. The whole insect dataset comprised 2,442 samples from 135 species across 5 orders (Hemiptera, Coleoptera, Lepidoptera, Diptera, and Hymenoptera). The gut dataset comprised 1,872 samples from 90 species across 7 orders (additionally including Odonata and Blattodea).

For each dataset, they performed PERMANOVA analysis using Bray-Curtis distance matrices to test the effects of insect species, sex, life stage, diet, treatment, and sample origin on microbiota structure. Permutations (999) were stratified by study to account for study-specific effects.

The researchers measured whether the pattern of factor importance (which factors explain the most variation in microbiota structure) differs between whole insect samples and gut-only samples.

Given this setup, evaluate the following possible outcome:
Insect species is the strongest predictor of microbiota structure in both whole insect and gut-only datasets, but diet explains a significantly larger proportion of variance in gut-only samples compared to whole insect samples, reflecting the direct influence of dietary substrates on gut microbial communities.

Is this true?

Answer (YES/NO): NO